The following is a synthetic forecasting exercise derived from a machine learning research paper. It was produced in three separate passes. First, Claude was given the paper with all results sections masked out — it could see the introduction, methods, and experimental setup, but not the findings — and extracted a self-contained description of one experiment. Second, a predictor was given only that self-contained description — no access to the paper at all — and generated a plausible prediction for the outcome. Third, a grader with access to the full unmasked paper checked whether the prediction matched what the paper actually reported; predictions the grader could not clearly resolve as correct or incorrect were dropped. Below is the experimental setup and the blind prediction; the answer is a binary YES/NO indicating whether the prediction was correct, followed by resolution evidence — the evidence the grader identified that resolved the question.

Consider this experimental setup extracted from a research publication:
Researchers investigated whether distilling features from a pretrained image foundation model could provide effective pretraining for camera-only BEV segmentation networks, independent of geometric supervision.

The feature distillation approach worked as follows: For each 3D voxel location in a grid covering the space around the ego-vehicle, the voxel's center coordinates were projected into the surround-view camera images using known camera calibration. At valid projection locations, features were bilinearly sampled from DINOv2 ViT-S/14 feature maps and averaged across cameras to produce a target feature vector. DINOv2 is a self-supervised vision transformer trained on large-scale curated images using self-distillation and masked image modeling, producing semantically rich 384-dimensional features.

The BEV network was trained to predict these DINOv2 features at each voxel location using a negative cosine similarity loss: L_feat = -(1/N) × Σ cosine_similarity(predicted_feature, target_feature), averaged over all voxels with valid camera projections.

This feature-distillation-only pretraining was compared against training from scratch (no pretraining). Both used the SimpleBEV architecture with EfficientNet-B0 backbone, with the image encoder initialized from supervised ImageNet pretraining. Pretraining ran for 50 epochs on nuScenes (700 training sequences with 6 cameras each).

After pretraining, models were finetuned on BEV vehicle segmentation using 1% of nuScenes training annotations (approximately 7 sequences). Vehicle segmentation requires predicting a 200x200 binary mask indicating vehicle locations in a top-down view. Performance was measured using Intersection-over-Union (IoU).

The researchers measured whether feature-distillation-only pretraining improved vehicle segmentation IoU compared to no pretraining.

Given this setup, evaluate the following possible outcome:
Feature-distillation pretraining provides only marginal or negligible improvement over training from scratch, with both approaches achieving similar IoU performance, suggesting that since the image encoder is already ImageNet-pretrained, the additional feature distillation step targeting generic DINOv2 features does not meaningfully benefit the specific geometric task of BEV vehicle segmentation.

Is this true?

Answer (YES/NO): NO